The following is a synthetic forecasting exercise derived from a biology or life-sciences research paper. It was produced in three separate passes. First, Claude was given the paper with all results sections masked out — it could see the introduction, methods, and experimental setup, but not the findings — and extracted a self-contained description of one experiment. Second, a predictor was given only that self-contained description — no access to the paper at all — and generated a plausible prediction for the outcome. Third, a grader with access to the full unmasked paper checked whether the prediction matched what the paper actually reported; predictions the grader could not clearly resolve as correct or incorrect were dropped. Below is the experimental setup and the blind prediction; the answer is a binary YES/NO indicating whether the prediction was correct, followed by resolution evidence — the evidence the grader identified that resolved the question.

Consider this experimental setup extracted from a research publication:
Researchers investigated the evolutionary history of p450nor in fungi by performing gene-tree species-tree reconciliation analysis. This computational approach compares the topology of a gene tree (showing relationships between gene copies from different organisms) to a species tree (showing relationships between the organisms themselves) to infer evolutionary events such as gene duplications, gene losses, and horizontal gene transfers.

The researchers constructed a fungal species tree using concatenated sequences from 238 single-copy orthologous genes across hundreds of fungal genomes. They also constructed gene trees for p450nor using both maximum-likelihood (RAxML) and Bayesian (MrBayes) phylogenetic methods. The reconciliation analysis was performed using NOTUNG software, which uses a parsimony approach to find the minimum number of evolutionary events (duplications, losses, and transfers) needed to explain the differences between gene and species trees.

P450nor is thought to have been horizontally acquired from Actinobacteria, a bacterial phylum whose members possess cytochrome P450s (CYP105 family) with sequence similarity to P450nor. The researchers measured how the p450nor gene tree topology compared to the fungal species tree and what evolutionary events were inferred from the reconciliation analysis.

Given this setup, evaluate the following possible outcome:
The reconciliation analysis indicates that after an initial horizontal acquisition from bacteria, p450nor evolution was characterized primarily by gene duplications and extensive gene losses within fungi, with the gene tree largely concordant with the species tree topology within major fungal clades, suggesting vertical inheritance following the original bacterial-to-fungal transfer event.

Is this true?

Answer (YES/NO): NO